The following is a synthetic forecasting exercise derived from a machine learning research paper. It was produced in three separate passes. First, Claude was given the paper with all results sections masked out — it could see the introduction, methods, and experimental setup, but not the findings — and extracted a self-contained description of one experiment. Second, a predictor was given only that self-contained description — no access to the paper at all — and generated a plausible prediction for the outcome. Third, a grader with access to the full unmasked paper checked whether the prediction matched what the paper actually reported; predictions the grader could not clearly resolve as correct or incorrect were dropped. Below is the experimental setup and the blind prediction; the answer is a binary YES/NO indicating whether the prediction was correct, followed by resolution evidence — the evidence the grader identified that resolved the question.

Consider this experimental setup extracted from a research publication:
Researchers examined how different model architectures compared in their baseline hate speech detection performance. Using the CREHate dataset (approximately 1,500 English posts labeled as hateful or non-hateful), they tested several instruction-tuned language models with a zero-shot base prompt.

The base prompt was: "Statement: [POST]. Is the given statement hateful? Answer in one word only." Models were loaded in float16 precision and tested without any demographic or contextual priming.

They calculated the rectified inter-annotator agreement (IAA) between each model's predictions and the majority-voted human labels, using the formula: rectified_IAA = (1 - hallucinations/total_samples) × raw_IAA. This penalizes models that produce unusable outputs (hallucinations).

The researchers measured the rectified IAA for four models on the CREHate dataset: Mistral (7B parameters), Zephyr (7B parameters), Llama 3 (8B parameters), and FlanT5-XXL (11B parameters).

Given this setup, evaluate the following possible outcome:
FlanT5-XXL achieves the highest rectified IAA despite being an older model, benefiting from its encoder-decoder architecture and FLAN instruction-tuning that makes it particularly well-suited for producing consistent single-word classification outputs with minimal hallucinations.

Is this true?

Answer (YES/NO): NO